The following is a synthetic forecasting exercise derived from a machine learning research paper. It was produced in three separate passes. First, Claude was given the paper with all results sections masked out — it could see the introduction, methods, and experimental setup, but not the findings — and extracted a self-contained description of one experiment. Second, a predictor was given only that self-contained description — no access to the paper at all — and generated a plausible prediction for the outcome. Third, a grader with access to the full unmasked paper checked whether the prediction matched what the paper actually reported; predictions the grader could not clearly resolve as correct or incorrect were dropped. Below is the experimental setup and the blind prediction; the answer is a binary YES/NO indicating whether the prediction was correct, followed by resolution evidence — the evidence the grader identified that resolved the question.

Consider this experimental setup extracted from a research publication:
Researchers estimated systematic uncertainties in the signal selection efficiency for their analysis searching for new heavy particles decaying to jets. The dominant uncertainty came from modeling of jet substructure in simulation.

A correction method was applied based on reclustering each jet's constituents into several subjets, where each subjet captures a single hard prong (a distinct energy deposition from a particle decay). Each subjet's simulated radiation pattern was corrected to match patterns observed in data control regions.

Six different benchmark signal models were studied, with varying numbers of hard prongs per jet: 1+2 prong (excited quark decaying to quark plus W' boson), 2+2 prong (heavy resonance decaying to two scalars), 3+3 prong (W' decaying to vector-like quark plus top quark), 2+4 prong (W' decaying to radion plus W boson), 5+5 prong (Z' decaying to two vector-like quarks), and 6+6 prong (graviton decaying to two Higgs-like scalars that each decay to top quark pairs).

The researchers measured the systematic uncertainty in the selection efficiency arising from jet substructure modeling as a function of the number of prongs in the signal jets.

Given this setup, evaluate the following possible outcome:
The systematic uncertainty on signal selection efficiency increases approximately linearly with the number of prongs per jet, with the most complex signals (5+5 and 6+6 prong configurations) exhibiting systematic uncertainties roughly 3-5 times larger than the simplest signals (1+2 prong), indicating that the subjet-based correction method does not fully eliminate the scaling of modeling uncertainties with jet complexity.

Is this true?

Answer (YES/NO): NO